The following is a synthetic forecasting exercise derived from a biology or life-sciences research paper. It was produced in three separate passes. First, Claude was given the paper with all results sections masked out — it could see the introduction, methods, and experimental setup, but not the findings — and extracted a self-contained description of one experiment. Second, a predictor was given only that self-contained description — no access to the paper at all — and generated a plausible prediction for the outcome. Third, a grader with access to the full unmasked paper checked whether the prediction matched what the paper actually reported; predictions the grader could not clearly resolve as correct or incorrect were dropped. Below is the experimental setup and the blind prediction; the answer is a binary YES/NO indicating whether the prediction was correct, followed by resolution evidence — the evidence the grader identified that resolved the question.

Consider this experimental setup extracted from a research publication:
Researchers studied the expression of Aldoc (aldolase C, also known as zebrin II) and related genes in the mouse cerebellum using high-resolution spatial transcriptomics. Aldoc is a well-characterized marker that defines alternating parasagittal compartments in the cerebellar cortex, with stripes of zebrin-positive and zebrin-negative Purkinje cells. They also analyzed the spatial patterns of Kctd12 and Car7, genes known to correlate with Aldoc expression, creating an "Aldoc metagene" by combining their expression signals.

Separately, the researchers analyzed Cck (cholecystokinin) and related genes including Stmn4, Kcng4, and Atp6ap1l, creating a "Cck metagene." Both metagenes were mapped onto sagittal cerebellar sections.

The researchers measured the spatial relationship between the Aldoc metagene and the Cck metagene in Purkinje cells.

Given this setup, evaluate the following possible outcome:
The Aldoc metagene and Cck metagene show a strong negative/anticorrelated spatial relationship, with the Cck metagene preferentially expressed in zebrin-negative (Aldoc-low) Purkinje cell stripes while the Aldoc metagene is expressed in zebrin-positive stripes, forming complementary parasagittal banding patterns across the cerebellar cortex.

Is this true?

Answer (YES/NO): YES